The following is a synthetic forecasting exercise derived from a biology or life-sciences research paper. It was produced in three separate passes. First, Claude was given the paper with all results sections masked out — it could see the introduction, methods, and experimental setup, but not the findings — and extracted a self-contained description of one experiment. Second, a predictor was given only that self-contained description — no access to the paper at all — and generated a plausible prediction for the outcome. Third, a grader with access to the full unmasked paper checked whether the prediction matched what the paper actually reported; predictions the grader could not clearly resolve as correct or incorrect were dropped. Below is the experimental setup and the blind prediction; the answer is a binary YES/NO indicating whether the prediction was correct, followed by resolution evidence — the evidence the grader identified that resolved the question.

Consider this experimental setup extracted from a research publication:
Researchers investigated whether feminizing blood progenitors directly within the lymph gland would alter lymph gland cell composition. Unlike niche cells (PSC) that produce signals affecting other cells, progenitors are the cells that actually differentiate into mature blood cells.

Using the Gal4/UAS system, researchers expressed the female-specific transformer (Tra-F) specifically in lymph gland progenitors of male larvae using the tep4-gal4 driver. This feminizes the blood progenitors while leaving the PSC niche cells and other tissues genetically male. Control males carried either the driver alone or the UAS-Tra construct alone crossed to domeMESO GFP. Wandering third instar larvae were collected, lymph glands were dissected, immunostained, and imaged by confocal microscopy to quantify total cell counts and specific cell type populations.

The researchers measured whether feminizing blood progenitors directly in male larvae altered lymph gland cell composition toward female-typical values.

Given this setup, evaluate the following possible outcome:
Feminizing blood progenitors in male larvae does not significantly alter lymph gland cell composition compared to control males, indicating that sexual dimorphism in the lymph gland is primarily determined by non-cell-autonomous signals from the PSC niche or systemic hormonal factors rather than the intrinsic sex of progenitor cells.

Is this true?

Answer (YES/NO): YES